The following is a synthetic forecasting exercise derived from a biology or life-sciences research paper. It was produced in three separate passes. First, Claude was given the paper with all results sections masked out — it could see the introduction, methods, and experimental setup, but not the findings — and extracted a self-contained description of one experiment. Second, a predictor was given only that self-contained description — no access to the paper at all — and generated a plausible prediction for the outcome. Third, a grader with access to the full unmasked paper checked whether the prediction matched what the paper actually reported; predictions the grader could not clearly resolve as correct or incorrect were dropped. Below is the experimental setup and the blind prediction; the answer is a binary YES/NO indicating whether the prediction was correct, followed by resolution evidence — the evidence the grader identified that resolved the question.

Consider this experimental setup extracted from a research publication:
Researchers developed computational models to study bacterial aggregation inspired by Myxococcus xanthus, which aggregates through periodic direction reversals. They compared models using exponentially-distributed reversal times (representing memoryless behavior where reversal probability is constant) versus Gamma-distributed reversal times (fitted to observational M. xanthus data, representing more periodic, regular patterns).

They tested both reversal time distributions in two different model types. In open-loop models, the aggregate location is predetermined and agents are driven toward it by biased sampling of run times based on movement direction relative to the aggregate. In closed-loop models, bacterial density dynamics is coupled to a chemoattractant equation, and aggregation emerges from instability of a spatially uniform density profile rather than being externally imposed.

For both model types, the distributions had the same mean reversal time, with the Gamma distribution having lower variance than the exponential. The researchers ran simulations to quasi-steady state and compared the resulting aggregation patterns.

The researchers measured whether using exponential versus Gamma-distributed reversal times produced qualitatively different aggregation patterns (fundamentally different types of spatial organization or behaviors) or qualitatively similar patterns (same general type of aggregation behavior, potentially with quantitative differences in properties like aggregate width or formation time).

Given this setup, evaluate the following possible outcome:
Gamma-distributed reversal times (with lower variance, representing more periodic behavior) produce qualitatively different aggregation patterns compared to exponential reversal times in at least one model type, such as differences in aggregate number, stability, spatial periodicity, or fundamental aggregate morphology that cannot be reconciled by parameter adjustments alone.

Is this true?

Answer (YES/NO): NO